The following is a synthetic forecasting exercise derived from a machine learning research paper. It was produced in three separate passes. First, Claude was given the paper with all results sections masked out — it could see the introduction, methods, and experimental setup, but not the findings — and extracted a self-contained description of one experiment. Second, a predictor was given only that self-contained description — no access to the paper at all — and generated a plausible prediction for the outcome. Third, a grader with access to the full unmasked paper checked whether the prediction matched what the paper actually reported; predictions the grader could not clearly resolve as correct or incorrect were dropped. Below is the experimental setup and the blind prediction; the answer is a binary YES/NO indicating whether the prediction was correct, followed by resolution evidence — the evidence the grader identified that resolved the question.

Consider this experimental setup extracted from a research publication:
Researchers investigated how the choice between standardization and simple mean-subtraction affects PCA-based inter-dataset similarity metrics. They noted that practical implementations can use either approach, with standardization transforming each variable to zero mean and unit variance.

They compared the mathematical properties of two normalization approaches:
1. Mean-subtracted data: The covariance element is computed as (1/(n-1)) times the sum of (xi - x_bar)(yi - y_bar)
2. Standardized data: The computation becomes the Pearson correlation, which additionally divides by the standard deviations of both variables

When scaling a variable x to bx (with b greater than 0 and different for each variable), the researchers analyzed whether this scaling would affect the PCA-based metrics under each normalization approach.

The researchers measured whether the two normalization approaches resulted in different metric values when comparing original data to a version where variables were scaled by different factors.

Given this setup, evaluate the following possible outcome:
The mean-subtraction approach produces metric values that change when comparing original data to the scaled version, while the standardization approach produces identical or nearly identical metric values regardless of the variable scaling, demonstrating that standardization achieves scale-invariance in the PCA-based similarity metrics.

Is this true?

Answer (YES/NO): YES